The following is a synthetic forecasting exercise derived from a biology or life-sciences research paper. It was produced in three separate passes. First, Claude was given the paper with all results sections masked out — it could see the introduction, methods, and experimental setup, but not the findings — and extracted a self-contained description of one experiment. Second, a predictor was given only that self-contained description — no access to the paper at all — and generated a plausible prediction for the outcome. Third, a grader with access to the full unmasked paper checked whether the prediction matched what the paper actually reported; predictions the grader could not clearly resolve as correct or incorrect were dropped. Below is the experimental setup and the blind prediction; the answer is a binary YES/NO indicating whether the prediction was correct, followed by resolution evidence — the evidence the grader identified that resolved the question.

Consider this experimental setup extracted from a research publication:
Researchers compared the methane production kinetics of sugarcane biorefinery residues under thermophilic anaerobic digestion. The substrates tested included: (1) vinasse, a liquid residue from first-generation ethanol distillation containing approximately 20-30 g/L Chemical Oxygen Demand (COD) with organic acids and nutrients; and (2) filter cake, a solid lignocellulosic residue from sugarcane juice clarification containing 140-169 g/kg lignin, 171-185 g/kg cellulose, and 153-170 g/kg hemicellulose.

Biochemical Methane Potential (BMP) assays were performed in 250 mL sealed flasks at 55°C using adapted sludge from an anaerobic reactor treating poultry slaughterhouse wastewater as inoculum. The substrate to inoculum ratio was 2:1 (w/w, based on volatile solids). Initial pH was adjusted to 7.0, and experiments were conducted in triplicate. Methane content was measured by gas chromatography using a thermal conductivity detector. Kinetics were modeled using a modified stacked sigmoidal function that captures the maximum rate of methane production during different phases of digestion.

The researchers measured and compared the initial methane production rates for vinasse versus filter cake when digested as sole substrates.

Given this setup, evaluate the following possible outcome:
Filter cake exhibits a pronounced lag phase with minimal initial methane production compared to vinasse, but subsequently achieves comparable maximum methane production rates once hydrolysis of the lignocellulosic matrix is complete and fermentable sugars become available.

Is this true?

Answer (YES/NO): NO